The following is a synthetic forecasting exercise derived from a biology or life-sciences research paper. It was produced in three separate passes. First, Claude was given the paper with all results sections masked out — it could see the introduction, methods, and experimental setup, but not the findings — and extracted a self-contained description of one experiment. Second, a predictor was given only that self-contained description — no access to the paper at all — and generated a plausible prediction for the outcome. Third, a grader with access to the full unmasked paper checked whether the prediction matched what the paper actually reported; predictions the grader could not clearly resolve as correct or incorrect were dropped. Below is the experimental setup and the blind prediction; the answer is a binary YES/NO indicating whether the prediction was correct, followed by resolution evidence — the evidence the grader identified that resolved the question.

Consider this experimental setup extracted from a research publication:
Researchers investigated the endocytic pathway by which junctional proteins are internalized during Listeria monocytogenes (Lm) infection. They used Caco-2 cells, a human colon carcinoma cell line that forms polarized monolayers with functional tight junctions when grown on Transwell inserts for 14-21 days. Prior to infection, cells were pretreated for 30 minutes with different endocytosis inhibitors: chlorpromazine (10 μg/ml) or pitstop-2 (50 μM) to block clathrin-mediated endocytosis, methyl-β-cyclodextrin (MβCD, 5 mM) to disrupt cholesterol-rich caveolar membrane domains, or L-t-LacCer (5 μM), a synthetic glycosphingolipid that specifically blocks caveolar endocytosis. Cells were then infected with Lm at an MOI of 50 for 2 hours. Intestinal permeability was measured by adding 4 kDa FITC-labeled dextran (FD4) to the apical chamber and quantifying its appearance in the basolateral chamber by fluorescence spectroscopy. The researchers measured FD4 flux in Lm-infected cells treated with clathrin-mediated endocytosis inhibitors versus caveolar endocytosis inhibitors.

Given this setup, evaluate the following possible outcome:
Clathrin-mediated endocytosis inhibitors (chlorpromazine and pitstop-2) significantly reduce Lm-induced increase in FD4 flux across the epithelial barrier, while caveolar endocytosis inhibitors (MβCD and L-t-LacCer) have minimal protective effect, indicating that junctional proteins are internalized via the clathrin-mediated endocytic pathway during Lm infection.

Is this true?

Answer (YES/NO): NO